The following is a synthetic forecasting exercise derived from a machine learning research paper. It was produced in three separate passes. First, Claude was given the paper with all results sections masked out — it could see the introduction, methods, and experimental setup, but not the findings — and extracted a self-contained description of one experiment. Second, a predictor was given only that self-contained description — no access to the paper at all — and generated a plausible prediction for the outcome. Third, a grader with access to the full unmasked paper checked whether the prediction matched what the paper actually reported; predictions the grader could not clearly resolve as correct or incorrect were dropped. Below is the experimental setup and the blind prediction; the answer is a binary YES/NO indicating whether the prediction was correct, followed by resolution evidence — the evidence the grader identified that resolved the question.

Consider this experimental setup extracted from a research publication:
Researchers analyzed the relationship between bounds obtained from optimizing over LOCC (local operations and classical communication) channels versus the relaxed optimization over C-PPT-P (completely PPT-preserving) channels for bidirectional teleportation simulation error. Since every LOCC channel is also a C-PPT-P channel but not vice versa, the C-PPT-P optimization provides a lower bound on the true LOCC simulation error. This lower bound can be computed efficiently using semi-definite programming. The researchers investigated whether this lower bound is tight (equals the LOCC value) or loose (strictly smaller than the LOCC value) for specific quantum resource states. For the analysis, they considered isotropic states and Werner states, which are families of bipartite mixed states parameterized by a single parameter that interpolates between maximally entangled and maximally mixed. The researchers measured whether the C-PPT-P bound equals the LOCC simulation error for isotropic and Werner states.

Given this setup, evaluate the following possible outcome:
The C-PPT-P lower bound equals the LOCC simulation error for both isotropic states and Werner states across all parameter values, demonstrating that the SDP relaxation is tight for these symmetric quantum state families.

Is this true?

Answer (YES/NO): NO